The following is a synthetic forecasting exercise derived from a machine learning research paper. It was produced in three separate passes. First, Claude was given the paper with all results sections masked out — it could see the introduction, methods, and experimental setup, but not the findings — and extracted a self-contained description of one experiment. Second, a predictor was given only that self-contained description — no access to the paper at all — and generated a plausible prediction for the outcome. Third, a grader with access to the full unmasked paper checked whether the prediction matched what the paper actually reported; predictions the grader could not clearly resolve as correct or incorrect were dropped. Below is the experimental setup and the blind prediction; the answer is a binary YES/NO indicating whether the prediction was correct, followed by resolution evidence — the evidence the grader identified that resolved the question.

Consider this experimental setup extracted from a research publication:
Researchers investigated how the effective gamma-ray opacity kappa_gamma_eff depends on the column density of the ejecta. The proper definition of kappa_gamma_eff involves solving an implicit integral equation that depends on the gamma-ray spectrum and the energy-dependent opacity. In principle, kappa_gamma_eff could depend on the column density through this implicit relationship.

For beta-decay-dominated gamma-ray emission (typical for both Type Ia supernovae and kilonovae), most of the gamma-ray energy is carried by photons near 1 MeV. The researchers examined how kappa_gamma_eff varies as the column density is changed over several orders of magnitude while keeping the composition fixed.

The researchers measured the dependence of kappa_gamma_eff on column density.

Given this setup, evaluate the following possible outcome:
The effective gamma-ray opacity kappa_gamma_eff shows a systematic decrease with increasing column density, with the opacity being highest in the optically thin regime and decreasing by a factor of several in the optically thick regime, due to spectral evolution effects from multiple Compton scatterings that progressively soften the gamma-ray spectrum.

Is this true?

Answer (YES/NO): NO